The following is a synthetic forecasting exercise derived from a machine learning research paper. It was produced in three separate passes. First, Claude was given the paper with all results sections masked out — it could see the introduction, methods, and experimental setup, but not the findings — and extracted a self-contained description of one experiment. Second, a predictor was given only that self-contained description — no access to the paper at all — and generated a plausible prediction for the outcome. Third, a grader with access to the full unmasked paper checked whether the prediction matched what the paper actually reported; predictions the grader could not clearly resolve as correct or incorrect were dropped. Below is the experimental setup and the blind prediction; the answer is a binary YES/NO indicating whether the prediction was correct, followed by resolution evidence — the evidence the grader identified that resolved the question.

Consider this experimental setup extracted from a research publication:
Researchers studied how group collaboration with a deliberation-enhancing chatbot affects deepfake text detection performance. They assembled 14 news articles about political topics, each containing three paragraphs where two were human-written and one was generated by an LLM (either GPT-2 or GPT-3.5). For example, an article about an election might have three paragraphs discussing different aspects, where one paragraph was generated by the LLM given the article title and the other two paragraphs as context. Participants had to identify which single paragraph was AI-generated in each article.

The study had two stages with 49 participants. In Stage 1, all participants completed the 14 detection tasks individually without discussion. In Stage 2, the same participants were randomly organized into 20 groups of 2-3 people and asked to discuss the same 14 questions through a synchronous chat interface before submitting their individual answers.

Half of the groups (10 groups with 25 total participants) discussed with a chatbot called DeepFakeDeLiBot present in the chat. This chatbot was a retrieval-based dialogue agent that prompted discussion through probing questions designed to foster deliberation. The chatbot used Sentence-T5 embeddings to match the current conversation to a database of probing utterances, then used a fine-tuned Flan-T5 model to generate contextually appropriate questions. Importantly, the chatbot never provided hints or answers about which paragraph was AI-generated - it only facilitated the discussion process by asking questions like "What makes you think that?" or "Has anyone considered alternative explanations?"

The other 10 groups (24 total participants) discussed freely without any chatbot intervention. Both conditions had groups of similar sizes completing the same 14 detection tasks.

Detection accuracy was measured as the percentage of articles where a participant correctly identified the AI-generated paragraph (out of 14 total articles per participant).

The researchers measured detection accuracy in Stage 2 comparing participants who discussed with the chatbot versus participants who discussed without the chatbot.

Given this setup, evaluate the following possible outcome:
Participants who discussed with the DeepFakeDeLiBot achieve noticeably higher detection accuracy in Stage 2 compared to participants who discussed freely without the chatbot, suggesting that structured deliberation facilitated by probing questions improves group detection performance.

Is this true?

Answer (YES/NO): NO